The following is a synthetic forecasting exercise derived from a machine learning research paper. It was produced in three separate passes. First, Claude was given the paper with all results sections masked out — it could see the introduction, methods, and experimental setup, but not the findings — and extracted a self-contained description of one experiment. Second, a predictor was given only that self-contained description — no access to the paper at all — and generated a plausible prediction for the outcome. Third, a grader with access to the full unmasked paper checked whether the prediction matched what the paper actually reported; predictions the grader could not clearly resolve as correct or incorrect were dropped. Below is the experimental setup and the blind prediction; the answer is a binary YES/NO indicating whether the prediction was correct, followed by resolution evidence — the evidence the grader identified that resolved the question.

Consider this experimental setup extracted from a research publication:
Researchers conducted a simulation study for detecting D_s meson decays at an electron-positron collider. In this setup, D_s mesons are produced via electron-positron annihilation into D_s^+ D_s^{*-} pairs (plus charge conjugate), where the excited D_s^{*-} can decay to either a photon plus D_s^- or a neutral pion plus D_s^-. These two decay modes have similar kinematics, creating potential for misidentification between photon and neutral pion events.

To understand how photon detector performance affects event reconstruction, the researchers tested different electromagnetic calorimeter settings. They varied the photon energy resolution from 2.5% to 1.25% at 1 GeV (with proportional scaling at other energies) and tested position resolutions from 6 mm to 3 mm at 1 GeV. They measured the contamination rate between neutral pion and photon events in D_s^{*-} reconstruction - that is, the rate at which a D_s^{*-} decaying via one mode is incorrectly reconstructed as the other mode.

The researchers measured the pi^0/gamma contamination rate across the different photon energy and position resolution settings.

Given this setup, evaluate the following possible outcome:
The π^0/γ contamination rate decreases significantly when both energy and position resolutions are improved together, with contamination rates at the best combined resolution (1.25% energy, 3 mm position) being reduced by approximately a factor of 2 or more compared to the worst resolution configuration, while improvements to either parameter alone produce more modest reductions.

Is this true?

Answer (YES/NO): NO